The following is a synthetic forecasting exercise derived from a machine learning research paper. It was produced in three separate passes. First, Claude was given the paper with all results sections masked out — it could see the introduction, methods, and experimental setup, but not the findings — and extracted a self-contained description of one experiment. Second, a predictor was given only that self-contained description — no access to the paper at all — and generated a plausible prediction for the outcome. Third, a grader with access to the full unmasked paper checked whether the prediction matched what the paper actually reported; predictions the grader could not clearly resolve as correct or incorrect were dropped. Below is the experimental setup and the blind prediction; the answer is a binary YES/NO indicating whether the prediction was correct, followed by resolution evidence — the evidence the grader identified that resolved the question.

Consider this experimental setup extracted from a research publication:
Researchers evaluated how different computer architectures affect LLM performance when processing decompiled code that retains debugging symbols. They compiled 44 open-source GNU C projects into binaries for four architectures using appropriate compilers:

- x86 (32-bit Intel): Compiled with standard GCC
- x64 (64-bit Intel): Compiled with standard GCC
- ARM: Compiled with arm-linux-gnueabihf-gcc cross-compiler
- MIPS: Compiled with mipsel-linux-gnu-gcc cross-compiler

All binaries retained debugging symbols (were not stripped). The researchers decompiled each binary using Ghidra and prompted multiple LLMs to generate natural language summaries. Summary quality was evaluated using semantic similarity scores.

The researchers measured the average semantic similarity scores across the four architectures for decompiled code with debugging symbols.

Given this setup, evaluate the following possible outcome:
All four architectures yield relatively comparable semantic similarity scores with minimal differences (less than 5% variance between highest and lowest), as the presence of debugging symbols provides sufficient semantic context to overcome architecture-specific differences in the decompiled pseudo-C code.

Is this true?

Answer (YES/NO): YES